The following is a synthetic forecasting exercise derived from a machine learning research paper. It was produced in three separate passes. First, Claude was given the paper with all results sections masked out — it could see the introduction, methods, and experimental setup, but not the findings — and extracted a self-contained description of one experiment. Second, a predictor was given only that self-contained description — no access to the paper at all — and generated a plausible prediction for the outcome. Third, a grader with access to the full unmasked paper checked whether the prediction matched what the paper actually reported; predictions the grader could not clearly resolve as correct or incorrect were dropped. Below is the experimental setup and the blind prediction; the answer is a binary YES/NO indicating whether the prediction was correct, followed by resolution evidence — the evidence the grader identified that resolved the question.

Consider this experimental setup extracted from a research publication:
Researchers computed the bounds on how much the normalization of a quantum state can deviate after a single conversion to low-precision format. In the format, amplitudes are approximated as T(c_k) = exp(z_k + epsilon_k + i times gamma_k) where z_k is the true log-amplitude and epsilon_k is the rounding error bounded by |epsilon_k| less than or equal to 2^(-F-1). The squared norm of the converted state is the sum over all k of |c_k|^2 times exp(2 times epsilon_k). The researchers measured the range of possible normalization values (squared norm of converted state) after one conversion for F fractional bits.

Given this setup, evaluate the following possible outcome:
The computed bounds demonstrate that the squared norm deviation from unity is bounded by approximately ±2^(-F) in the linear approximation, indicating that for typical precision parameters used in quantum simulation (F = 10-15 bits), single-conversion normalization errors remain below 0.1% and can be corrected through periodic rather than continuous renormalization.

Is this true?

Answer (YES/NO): NO